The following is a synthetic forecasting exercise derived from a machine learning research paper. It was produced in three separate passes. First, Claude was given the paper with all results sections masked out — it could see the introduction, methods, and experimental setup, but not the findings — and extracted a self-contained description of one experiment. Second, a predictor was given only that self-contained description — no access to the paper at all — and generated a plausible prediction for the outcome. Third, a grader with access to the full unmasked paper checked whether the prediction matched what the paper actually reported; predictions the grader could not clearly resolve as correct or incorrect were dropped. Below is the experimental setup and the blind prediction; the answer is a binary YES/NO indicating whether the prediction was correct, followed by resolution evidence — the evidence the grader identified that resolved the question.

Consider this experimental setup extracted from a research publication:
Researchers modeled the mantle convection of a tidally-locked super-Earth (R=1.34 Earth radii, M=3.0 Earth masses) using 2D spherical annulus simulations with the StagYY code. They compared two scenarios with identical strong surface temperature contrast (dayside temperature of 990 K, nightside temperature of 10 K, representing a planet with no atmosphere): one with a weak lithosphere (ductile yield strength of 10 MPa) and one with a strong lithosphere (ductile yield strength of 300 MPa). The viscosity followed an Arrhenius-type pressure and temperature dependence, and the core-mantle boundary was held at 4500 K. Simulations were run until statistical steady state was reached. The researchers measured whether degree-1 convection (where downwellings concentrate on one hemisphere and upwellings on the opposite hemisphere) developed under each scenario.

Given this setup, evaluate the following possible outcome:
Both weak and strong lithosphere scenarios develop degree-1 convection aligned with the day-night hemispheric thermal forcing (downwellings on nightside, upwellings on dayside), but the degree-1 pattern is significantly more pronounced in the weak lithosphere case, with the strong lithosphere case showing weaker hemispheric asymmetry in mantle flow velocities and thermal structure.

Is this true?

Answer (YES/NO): NO